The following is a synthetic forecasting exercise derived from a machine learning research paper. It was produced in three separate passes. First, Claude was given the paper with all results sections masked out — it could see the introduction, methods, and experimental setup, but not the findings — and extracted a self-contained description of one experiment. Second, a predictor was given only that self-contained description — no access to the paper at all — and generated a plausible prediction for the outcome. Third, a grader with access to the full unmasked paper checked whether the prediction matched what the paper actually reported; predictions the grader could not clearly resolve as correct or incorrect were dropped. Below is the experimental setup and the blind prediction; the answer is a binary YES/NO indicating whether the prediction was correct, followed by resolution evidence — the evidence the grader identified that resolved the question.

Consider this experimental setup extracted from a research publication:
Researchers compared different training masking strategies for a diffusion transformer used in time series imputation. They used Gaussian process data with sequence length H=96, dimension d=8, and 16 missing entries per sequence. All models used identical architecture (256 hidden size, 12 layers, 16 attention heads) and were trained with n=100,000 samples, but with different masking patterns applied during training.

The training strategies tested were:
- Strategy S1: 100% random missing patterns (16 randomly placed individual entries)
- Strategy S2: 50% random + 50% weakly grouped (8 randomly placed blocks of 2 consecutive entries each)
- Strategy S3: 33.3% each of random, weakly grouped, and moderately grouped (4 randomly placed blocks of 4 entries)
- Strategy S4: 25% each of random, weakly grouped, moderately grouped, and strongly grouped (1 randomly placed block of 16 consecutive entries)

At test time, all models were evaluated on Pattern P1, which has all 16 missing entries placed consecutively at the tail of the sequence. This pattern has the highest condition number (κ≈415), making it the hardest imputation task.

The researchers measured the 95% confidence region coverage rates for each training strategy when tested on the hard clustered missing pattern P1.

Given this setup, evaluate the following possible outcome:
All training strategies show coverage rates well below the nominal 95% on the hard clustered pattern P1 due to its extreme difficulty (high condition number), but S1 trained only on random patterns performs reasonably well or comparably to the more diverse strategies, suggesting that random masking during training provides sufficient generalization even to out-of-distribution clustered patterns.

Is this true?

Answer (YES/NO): NO